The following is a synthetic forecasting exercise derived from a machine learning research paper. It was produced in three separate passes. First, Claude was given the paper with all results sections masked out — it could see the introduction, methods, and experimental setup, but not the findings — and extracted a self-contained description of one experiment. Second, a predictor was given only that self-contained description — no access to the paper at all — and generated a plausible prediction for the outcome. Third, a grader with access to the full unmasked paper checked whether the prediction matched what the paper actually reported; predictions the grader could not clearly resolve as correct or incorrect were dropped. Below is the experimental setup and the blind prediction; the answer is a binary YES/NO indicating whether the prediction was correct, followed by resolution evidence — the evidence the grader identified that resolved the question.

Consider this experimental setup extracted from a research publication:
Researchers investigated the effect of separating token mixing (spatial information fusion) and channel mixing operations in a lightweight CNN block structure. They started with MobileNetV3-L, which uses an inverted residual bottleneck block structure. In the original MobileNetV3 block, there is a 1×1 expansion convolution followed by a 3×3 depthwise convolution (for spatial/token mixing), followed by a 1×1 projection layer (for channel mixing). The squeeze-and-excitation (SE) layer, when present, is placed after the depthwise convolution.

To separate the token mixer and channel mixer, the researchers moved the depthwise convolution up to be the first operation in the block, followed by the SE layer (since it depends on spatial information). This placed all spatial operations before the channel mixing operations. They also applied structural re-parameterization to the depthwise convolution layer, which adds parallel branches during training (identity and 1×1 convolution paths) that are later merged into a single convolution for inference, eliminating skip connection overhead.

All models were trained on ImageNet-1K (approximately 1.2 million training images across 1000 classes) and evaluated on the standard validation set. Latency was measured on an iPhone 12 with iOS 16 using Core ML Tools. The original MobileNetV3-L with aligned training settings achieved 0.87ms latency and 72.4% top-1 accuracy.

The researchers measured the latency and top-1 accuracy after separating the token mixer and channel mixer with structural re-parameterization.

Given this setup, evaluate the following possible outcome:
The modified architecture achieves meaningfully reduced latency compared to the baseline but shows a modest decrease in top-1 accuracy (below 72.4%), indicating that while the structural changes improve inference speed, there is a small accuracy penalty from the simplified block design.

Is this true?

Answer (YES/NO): NO